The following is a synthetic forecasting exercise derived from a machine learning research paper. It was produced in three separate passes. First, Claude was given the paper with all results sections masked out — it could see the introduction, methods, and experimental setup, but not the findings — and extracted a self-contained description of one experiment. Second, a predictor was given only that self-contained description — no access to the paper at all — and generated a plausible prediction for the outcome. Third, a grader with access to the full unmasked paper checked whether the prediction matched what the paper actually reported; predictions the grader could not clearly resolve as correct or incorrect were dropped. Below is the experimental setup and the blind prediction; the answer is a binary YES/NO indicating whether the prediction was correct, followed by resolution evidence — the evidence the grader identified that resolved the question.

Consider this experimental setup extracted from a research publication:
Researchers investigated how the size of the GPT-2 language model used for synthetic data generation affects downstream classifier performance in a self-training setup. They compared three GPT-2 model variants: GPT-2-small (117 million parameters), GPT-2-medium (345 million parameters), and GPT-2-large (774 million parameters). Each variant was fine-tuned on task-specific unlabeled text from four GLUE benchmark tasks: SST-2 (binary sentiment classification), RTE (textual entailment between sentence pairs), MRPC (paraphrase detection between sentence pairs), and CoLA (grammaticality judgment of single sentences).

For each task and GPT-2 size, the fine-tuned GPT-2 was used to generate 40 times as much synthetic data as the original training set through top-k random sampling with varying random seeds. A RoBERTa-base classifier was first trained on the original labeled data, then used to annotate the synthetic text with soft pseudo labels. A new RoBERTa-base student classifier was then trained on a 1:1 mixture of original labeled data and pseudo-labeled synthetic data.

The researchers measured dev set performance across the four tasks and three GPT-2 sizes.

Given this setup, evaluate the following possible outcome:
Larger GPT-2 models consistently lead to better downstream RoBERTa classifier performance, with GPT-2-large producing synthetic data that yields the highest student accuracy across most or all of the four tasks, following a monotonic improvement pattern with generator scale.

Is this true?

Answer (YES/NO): NO